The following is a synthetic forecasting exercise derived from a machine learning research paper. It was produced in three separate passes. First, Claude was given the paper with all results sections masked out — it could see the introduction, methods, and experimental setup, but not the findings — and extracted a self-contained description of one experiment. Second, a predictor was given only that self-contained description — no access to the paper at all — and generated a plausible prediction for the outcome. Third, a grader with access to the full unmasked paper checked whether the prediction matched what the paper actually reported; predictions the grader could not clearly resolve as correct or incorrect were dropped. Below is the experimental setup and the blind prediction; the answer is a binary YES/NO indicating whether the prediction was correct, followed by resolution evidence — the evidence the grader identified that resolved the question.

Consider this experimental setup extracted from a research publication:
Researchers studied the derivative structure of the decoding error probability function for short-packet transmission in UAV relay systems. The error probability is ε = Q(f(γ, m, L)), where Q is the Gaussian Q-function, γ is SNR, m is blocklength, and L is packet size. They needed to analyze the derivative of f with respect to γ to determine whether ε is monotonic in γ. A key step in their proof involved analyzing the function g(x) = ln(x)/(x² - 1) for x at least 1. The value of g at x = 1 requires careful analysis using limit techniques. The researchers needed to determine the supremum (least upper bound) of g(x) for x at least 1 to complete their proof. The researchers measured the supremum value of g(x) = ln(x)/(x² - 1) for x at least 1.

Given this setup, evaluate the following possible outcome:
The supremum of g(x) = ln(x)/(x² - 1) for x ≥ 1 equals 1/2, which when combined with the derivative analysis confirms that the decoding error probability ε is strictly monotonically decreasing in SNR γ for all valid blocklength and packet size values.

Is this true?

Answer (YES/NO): NO